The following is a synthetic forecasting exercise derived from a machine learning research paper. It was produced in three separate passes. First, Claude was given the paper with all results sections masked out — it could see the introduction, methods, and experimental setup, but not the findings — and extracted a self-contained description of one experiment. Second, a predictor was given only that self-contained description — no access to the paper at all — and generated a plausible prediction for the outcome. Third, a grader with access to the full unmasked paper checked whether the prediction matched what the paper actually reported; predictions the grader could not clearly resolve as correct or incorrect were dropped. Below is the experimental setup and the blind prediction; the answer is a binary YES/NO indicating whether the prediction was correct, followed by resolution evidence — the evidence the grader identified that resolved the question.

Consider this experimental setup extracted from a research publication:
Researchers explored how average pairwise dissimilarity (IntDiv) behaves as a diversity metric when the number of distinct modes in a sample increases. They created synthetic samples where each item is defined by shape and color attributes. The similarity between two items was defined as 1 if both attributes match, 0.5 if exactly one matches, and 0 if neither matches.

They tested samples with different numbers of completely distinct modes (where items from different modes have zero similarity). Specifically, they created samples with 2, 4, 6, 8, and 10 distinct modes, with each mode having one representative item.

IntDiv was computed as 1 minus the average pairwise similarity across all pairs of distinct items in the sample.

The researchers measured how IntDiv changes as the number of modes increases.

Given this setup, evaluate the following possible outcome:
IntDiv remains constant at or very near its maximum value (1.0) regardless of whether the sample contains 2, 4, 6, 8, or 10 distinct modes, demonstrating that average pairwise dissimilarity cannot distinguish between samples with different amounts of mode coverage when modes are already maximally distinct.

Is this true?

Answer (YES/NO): NO